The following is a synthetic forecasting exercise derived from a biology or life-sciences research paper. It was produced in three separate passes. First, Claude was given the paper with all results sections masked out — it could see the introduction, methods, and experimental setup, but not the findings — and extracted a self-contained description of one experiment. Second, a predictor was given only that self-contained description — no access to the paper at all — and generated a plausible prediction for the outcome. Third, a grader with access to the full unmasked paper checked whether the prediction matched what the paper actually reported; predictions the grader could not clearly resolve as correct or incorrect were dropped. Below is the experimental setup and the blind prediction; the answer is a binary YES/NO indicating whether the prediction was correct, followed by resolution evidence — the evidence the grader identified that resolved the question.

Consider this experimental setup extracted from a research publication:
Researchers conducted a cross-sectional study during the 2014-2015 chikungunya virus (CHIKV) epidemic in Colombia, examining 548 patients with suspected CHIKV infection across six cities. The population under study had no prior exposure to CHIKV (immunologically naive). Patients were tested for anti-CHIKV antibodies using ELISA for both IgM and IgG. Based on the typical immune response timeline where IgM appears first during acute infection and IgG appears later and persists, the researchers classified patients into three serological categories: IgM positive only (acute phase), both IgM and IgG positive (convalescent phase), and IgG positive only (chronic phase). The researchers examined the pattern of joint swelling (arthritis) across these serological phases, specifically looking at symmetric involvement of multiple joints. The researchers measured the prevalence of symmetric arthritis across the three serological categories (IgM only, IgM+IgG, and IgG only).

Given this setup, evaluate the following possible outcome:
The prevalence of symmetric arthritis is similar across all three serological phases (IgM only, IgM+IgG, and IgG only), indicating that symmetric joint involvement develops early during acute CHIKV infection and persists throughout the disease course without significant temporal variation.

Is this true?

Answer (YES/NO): NO